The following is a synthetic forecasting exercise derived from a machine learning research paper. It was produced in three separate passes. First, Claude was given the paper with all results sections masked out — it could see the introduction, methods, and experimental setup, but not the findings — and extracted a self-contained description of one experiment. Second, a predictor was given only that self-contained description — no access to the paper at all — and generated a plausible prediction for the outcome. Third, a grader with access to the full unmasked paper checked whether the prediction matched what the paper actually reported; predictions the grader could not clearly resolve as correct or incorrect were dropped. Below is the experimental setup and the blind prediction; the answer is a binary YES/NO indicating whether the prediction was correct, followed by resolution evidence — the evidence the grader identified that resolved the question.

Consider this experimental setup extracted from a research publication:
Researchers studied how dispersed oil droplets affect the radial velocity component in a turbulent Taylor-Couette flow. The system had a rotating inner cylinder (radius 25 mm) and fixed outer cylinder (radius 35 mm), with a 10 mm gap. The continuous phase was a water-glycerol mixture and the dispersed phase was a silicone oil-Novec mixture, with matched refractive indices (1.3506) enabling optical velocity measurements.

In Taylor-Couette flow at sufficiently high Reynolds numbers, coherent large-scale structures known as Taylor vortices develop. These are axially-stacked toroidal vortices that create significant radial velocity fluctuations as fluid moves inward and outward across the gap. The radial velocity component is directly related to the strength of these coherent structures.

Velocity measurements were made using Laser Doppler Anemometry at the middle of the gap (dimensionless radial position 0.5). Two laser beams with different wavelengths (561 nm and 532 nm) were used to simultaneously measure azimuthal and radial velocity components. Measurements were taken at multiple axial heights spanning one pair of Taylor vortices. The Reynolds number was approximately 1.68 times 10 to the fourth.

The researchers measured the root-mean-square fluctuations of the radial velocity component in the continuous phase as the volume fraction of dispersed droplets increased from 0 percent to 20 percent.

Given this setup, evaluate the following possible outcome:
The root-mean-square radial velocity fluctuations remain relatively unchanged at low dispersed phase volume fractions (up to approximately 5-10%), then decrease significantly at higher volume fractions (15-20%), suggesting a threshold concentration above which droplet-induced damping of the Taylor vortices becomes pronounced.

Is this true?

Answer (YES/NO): NO